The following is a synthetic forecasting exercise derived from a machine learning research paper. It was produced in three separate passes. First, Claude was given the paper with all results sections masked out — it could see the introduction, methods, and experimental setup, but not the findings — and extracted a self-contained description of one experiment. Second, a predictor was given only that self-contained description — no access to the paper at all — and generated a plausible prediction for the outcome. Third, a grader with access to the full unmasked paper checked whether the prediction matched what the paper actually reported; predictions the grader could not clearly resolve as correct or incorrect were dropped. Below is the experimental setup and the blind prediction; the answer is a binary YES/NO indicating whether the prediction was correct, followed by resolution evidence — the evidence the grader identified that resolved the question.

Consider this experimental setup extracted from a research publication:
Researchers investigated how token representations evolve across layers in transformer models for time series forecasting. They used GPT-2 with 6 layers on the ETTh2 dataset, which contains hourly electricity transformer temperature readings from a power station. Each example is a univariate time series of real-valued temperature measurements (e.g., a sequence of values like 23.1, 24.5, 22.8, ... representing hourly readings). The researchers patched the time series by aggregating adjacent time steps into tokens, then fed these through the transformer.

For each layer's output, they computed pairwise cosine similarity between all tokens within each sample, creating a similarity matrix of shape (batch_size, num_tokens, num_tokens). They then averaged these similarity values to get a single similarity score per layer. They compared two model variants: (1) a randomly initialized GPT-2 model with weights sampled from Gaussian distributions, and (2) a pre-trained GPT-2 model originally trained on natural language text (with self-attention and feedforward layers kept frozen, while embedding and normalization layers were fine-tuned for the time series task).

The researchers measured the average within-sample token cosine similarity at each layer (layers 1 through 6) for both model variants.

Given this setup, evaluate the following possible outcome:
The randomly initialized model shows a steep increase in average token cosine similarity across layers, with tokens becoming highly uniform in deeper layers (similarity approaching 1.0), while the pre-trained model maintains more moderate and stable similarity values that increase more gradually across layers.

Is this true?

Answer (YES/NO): NO